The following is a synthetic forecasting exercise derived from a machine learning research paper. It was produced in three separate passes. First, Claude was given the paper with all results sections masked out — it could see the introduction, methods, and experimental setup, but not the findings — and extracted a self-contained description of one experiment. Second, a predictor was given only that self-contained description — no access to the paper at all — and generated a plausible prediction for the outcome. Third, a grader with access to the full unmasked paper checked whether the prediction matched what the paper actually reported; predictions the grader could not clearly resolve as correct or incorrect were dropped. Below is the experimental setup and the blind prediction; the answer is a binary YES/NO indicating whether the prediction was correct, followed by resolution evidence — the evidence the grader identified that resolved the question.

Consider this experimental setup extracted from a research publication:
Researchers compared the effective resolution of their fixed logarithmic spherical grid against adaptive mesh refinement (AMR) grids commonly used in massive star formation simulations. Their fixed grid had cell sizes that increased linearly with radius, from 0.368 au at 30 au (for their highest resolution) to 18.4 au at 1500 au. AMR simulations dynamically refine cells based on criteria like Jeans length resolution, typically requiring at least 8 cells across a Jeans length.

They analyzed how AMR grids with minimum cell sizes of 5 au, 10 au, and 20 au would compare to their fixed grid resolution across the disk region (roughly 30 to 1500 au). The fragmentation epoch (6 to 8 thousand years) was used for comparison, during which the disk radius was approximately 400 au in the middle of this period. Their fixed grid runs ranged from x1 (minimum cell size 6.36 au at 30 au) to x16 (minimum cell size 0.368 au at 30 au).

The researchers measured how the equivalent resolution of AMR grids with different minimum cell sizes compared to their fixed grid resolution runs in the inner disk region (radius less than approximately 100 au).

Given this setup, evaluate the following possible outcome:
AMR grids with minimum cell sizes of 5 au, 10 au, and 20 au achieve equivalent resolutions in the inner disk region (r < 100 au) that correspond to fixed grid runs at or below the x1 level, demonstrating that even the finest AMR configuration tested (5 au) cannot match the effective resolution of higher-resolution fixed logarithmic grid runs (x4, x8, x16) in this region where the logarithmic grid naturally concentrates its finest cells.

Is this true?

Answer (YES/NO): NO